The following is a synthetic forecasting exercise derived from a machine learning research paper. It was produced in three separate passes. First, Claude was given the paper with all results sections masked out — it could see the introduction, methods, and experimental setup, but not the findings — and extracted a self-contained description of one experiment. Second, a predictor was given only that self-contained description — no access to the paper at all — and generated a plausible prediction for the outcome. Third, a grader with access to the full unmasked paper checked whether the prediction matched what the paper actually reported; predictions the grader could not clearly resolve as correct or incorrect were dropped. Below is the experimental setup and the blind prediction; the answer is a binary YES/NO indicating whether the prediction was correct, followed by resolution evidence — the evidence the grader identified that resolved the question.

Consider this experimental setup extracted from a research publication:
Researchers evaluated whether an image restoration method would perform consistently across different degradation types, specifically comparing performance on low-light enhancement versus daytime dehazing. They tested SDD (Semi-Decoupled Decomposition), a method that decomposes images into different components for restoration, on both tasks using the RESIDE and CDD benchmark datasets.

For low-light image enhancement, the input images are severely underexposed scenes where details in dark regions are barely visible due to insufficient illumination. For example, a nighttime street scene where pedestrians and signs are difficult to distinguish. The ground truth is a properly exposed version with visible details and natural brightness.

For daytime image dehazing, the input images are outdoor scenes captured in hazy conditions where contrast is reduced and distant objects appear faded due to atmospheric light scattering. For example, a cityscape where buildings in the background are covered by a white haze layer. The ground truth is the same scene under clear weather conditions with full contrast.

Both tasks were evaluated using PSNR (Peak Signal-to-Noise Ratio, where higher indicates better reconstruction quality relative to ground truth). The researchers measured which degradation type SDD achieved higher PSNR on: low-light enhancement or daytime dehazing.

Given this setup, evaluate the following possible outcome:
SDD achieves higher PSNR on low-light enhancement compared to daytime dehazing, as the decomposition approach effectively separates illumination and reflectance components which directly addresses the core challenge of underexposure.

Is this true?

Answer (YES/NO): YES